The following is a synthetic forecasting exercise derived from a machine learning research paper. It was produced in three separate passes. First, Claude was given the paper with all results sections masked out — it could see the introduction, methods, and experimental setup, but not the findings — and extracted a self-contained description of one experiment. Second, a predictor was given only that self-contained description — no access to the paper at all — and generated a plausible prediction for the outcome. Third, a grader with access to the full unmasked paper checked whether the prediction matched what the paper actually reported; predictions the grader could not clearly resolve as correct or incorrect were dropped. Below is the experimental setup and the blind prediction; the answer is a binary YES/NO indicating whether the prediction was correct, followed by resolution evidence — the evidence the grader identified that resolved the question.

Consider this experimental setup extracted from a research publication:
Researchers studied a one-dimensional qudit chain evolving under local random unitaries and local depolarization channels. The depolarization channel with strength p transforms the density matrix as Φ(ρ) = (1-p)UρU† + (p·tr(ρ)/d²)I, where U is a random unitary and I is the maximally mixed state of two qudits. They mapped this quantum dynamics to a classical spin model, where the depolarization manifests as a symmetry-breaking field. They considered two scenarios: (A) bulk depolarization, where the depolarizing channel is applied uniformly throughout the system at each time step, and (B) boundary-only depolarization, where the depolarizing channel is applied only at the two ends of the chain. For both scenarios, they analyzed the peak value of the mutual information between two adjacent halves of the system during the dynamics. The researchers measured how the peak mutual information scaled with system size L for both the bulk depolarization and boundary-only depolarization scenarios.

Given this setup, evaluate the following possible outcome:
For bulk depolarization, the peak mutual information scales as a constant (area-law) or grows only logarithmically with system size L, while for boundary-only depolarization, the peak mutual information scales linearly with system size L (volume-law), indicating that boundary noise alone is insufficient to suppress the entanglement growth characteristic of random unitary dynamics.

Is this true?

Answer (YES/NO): NO